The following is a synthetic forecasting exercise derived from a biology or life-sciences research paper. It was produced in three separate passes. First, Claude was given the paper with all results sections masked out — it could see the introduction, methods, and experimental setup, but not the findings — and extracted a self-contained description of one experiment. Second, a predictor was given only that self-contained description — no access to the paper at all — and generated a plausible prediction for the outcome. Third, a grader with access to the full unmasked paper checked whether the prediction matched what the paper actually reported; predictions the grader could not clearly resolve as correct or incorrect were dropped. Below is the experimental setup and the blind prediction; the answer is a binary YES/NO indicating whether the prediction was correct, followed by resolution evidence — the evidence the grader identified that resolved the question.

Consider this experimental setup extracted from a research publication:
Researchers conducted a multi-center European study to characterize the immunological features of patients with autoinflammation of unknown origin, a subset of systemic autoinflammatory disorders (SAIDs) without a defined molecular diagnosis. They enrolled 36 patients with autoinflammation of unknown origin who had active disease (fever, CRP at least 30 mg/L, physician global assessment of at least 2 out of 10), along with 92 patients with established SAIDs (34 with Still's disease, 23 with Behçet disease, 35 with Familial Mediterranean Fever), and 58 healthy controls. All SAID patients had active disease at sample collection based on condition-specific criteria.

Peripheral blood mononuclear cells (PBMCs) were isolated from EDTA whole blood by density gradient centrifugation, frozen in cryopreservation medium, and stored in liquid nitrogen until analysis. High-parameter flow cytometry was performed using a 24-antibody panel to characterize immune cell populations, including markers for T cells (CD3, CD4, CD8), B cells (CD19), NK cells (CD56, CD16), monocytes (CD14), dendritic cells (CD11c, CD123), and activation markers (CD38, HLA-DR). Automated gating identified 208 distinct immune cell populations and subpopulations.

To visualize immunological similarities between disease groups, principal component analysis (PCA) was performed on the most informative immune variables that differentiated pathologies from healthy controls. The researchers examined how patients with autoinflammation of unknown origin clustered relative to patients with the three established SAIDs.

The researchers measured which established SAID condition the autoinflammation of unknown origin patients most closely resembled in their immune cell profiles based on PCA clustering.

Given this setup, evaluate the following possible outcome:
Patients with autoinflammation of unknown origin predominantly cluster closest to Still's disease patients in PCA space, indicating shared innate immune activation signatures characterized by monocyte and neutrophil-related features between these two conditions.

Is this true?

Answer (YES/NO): NO